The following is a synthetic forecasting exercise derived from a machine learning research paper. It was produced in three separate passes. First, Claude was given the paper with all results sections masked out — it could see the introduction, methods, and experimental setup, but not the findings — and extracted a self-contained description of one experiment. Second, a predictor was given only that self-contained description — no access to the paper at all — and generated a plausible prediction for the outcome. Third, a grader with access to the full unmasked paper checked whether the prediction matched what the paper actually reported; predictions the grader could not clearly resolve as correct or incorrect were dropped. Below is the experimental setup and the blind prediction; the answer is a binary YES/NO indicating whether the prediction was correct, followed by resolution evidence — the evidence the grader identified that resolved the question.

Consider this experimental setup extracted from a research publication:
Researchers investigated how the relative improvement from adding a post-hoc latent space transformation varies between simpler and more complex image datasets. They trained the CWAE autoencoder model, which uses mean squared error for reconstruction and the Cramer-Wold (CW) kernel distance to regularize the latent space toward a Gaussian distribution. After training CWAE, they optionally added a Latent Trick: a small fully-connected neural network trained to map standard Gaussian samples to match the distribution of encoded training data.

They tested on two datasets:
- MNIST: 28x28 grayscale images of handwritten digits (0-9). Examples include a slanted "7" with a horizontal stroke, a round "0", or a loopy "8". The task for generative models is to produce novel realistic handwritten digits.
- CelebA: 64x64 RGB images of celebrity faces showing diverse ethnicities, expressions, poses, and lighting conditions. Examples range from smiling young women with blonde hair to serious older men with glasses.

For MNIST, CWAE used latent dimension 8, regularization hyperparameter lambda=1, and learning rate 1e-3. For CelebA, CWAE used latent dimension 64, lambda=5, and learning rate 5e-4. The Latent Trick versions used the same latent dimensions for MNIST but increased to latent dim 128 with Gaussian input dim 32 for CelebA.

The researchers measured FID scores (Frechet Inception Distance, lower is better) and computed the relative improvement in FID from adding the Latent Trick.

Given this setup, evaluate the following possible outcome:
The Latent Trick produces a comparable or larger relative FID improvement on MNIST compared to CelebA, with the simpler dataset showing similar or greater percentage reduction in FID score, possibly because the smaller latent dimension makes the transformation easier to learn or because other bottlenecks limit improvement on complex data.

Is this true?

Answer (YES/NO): NO